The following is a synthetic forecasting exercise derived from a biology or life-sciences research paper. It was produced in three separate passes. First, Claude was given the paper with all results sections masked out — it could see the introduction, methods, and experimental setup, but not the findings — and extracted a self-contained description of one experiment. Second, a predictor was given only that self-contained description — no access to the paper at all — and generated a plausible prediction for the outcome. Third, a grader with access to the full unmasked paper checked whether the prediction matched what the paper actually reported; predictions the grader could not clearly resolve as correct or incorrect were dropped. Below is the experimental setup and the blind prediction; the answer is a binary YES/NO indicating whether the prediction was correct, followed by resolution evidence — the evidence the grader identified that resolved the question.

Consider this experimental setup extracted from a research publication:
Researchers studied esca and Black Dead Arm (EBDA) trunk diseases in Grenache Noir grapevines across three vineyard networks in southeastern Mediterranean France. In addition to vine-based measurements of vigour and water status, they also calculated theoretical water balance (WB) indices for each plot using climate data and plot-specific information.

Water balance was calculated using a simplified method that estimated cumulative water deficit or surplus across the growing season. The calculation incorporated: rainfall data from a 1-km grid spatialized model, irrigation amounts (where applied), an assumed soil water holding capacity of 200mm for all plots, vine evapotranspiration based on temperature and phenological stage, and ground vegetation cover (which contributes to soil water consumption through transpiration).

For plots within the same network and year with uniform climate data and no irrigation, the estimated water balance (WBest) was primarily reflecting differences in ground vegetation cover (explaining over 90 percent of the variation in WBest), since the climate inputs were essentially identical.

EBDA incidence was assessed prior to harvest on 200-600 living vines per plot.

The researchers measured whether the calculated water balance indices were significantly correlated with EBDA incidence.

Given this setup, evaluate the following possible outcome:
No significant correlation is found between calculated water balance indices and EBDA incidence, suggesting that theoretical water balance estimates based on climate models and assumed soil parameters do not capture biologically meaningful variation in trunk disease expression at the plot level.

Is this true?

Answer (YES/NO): NO